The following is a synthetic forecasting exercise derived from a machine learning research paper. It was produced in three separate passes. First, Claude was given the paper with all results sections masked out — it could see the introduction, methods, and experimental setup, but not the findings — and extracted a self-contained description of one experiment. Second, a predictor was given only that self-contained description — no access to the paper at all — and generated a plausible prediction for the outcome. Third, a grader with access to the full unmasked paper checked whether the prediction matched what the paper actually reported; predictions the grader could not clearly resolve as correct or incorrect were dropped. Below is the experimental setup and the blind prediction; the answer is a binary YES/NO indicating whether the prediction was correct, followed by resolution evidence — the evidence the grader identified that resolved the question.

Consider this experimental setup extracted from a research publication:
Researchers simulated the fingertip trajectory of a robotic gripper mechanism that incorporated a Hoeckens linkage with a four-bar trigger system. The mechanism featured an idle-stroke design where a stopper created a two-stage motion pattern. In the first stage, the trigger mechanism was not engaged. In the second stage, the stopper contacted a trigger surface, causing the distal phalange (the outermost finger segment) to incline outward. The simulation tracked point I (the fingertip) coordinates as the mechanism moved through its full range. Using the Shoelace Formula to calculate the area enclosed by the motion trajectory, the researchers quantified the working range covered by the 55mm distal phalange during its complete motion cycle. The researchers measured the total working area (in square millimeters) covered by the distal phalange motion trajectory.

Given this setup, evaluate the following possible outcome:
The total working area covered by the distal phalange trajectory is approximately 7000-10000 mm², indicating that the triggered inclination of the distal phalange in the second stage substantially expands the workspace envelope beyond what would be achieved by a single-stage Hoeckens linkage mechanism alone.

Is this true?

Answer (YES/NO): NO